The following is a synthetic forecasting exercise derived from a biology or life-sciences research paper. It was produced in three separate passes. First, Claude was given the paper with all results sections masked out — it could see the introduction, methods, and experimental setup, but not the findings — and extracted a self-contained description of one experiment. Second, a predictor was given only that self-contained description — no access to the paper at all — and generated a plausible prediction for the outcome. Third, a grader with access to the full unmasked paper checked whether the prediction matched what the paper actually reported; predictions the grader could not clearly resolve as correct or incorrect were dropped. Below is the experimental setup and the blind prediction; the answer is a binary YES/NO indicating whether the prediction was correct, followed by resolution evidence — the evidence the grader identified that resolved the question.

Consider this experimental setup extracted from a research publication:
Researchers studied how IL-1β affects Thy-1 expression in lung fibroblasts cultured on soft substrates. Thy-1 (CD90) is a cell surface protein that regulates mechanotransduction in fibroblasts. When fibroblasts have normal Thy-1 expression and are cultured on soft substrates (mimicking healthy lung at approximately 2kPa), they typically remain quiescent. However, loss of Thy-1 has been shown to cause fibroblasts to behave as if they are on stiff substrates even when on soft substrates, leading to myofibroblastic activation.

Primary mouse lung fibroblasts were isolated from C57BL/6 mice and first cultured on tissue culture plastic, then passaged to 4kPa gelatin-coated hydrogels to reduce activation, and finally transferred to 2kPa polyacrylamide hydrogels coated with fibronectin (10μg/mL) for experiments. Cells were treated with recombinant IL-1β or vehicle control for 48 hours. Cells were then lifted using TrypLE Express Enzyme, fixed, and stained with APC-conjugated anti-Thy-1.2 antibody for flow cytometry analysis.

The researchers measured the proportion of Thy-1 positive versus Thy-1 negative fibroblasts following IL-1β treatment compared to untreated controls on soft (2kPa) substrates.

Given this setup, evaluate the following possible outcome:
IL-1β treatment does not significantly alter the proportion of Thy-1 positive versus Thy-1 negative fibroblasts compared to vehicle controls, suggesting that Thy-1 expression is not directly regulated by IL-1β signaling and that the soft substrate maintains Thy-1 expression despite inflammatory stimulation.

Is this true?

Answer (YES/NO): NO